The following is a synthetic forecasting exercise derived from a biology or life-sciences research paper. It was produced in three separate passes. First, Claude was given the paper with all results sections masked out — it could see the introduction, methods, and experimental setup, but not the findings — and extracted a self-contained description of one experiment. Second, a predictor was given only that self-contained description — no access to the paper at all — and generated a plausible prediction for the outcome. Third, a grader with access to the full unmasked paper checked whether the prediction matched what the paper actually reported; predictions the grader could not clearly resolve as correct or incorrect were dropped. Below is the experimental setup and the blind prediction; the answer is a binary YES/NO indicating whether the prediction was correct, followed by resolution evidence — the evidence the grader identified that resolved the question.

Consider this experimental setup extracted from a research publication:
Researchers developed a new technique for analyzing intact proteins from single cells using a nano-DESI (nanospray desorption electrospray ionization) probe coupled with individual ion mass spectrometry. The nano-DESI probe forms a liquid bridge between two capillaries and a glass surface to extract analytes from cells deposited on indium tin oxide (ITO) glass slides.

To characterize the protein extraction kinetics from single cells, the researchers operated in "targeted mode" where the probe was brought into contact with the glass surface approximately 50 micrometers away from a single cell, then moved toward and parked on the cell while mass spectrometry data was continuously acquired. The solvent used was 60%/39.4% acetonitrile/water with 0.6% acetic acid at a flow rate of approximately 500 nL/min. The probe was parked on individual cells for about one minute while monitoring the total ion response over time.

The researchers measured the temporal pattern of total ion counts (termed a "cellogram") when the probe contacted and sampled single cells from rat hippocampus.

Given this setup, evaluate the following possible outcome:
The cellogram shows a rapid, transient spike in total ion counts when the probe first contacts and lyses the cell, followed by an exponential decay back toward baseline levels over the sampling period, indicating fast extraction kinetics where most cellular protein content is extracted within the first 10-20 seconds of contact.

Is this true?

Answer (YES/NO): YES